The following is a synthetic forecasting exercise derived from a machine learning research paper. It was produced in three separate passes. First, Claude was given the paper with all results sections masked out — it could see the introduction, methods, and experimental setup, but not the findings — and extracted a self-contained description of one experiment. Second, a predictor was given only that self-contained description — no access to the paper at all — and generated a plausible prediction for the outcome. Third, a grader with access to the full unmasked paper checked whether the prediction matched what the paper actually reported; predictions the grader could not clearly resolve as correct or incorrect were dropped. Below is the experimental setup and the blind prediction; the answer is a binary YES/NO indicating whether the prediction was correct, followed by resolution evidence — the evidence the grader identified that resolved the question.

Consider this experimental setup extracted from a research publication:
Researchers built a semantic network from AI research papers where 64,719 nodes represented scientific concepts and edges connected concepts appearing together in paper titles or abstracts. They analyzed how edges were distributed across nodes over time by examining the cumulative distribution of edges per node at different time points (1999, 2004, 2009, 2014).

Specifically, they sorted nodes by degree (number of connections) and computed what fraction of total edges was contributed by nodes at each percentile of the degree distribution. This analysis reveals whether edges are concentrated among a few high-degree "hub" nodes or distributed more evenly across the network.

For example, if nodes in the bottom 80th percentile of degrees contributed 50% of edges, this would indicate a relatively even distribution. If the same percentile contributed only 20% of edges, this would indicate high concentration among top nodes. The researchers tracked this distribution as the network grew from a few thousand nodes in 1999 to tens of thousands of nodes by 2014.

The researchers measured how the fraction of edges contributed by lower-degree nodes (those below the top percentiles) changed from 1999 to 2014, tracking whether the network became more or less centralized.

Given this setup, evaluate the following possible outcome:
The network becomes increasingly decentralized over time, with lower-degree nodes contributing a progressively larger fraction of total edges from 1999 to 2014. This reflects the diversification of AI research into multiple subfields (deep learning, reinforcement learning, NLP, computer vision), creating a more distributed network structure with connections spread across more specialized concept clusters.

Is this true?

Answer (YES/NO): NO